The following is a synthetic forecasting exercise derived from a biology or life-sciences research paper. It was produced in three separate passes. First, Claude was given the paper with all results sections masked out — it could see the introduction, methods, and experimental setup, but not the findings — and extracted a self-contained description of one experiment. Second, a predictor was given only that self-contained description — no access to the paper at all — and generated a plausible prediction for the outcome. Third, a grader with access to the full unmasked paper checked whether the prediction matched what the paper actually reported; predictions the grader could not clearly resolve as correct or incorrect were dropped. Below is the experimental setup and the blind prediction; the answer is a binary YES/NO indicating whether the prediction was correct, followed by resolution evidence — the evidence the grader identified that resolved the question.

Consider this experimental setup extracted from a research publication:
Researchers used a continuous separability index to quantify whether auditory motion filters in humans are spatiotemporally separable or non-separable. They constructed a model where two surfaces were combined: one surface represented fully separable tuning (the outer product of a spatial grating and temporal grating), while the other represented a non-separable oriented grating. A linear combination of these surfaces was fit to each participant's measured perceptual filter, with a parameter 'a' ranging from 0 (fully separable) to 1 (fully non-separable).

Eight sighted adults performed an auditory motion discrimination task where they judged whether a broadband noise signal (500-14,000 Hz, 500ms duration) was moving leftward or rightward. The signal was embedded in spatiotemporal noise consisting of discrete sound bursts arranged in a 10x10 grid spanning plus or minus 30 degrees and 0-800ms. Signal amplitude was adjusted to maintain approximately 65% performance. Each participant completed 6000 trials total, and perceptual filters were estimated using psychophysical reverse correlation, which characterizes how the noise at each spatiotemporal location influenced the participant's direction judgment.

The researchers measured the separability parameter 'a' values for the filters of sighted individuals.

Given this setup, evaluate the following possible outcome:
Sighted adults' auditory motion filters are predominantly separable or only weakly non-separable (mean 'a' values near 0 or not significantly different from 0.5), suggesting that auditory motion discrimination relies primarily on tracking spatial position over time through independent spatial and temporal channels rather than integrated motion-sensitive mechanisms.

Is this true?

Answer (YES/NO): YES